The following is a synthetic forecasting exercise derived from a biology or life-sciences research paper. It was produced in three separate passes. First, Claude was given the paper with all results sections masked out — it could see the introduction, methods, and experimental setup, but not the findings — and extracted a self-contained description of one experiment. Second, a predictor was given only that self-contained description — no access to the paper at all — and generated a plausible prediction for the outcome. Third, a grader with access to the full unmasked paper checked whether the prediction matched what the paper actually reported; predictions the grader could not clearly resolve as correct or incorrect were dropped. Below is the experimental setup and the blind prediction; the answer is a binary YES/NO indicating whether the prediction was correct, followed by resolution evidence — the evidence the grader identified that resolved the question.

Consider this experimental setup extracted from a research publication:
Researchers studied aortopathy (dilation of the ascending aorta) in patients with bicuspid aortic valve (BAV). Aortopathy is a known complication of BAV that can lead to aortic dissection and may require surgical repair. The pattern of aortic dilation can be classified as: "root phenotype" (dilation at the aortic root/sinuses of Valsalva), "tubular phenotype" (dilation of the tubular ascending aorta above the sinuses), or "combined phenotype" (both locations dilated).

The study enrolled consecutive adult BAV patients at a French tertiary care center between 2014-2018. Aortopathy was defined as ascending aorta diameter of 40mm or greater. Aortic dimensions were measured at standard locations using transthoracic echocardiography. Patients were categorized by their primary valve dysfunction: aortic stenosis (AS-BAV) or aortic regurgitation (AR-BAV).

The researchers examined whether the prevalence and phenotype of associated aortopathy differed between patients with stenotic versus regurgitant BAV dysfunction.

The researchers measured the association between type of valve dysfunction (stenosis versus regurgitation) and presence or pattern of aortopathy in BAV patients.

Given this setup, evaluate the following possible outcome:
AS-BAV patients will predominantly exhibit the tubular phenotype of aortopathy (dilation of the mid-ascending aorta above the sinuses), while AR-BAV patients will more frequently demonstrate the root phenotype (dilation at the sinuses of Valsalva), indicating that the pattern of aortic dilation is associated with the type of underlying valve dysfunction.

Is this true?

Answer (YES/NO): YES